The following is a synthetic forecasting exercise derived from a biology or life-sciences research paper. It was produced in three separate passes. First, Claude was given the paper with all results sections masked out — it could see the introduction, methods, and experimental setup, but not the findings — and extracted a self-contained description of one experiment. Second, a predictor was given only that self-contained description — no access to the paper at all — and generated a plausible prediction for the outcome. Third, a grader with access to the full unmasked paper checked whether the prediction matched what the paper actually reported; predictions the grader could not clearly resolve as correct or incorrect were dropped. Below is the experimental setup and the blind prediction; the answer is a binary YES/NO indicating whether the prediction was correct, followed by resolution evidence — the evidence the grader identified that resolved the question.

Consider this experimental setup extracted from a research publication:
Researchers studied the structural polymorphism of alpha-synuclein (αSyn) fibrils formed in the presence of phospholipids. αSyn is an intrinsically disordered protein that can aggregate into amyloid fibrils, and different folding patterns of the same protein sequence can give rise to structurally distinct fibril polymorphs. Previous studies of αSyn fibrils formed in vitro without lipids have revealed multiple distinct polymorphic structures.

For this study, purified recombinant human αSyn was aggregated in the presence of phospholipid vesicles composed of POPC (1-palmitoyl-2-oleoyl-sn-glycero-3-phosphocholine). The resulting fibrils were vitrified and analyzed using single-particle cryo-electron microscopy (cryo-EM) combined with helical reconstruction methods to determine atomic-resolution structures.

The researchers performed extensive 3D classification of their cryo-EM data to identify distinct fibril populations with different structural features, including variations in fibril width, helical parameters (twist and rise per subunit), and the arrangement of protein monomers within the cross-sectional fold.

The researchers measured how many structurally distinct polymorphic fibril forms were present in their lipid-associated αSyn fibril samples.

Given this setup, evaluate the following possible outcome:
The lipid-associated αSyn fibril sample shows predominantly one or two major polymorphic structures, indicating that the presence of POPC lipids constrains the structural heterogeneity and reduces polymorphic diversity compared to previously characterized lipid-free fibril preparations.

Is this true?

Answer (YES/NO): NO